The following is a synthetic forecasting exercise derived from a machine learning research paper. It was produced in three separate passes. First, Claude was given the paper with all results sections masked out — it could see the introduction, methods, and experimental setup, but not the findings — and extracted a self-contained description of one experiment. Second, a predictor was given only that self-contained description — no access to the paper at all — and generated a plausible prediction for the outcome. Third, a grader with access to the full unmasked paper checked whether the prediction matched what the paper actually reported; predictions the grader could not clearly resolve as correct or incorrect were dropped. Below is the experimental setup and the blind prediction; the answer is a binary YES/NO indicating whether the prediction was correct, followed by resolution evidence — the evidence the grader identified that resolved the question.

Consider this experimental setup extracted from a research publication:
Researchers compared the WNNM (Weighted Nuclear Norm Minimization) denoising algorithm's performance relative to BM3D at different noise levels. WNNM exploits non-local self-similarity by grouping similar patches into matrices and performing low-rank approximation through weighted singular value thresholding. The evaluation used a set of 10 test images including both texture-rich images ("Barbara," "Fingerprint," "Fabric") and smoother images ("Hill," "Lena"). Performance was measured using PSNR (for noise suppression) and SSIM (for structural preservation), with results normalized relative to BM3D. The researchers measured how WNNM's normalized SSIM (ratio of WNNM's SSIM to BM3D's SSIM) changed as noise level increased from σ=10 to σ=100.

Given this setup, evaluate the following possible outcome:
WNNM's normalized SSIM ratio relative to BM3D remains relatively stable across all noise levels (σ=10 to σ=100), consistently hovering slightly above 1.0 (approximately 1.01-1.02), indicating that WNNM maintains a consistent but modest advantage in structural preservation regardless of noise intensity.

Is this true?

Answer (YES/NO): NO